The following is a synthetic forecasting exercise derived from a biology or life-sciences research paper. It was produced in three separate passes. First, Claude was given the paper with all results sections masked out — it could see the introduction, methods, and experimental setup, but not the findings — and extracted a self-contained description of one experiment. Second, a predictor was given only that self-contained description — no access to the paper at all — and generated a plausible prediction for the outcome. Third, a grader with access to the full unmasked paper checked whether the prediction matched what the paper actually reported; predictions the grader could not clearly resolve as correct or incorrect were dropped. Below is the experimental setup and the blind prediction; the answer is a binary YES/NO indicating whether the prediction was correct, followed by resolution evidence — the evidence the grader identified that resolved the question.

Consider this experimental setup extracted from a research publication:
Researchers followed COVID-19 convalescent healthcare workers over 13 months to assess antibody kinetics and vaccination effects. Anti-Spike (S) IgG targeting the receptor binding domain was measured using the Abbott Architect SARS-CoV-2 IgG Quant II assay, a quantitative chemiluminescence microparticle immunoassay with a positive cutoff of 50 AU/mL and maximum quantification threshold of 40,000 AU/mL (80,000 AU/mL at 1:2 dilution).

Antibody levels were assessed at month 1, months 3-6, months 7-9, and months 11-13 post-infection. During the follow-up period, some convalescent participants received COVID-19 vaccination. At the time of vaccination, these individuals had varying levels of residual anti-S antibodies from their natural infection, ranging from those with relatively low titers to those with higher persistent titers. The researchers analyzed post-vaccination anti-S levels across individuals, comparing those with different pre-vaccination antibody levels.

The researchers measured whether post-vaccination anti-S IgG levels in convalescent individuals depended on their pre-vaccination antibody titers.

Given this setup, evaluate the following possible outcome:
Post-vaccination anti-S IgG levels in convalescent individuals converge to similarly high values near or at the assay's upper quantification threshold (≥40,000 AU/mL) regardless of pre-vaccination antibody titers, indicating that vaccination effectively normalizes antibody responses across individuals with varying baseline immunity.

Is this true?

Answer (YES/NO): NO